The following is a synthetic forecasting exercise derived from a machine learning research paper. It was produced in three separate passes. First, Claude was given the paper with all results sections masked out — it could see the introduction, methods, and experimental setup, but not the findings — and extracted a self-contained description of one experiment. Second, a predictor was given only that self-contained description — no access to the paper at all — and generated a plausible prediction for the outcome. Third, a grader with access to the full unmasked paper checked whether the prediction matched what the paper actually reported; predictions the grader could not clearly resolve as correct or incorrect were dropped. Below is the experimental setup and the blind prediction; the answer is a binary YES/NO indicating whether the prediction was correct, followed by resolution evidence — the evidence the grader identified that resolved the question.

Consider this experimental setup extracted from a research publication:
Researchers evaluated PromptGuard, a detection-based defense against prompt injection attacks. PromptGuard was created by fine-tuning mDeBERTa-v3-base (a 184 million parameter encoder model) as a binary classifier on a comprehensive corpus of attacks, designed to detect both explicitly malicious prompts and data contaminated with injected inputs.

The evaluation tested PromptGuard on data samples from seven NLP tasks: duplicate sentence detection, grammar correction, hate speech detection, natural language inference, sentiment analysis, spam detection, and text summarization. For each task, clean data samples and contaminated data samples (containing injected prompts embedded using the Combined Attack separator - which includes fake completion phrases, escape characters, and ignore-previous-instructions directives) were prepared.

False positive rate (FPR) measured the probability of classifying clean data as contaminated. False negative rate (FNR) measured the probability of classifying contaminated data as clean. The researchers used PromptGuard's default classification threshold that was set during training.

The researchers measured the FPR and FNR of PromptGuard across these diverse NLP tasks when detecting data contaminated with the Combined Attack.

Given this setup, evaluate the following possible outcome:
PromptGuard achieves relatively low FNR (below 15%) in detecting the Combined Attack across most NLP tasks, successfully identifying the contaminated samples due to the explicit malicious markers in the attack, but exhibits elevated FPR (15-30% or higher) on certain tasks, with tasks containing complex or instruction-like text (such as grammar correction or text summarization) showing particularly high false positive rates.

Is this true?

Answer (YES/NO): NO